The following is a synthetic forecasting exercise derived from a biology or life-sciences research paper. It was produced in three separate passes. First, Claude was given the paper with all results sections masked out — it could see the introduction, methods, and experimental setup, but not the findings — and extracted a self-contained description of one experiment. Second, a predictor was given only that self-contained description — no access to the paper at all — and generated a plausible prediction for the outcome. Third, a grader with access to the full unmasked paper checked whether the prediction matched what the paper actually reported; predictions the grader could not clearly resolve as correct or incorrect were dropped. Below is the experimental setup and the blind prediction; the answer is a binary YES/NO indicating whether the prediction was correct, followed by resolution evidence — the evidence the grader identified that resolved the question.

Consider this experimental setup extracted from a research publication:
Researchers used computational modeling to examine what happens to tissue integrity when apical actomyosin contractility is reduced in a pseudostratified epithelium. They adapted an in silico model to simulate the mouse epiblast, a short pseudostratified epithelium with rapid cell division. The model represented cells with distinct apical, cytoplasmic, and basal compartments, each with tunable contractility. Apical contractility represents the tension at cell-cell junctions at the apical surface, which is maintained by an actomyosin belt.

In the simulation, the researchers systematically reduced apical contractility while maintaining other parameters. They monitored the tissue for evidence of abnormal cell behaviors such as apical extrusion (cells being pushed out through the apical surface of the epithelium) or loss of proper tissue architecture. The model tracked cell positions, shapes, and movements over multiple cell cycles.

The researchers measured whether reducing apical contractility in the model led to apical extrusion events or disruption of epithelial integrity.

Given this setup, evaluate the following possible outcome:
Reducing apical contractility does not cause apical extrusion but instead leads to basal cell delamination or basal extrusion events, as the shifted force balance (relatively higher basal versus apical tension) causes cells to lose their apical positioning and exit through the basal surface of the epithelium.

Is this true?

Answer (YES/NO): YES